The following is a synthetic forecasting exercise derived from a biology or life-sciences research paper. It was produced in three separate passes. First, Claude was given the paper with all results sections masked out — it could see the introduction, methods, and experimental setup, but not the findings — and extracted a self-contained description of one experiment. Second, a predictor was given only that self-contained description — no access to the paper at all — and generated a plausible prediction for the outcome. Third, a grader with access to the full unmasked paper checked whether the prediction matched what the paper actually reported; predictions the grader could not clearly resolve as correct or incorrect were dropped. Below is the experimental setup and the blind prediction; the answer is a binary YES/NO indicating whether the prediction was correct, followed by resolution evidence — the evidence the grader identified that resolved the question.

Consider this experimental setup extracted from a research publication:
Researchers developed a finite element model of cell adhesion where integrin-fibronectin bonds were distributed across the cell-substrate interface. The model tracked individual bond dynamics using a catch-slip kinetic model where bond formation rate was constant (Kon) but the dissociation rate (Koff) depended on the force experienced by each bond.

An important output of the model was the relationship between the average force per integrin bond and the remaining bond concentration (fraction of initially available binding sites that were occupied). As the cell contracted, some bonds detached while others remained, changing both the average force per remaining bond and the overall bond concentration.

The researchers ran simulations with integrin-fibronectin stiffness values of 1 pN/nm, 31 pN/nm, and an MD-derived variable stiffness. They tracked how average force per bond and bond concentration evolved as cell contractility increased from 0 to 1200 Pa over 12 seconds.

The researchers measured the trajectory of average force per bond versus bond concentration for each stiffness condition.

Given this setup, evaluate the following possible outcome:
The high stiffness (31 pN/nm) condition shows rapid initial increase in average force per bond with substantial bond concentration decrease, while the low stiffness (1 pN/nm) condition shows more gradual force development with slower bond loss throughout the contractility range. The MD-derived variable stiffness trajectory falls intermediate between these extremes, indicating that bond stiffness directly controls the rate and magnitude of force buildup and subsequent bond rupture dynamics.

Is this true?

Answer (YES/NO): NO